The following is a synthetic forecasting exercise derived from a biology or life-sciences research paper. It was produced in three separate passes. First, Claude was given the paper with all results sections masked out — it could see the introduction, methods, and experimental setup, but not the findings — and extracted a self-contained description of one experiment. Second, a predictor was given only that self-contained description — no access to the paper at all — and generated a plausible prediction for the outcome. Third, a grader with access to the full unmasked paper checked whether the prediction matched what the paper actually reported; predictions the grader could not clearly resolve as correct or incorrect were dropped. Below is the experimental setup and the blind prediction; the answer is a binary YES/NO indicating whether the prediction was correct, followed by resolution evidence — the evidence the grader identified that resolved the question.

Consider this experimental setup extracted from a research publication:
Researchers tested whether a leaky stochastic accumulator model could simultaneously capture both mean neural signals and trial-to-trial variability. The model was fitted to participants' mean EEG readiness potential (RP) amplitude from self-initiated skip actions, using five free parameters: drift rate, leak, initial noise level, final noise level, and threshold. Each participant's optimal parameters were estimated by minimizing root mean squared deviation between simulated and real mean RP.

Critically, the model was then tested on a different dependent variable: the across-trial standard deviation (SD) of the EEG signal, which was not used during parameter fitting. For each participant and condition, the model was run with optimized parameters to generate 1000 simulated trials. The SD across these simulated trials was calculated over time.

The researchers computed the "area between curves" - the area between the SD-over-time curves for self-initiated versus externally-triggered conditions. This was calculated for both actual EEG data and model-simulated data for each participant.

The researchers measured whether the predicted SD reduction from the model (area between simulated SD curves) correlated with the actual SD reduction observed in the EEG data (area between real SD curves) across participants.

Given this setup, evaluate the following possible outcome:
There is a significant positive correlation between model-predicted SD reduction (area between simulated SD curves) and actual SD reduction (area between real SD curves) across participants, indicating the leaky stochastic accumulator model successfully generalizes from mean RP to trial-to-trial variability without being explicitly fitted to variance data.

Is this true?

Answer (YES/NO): YES